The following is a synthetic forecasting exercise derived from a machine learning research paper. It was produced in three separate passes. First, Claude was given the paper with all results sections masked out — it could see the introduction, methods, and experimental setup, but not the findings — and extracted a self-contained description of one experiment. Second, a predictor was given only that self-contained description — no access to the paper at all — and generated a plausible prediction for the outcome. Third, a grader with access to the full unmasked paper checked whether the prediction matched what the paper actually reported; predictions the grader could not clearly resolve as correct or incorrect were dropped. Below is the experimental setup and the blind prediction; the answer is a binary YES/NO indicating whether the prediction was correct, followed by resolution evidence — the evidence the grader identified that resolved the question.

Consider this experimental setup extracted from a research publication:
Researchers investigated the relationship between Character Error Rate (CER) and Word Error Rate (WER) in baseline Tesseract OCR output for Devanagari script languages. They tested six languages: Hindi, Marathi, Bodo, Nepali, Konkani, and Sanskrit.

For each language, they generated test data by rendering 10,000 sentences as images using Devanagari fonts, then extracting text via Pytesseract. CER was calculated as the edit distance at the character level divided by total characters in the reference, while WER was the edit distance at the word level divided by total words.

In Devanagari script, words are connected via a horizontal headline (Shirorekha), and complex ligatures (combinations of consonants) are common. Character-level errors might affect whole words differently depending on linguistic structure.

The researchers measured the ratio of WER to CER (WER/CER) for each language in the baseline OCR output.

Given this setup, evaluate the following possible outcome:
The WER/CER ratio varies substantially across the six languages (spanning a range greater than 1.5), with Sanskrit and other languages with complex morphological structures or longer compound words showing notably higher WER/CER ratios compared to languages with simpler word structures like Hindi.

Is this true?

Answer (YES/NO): YES